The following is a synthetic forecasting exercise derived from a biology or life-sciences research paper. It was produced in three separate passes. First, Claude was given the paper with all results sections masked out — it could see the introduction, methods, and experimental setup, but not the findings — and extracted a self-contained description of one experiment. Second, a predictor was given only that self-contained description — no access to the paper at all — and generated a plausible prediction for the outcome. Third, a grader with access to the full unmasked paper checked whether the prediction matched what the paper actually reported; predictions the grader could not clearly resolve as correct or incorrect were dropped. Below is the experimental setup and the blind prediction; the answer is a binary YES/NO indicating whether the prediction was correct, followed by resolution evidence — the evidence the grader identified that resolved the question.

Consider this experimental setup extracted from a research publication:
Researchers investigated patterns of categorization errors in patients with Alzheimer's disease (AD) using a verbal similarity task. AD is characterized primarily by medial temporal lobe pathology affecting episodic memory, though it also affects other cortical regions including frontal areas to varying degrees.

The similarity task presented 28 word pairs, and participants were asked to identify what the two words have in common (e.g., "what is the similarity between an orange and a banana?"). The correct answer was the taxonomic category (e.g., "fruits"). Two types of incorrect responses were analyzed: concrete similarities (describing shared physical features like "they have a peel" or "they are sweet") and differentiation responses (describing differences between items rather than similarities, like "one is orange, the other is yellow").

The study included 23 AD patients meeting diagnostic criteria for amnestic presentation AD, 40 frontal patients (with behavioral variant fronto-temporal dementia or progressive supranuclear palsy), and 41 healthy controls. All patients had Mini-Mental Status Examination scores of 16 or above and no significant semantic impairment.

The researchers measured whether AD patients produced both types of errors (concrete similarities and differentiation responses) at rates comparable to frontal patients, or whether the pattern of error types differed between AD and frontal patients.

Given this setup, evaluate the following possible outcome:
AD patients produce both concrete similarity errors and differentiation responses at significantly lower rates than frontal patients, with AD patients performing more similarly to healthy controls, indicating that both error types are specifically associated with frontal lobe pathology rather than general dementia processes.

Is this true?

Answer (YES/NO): NO